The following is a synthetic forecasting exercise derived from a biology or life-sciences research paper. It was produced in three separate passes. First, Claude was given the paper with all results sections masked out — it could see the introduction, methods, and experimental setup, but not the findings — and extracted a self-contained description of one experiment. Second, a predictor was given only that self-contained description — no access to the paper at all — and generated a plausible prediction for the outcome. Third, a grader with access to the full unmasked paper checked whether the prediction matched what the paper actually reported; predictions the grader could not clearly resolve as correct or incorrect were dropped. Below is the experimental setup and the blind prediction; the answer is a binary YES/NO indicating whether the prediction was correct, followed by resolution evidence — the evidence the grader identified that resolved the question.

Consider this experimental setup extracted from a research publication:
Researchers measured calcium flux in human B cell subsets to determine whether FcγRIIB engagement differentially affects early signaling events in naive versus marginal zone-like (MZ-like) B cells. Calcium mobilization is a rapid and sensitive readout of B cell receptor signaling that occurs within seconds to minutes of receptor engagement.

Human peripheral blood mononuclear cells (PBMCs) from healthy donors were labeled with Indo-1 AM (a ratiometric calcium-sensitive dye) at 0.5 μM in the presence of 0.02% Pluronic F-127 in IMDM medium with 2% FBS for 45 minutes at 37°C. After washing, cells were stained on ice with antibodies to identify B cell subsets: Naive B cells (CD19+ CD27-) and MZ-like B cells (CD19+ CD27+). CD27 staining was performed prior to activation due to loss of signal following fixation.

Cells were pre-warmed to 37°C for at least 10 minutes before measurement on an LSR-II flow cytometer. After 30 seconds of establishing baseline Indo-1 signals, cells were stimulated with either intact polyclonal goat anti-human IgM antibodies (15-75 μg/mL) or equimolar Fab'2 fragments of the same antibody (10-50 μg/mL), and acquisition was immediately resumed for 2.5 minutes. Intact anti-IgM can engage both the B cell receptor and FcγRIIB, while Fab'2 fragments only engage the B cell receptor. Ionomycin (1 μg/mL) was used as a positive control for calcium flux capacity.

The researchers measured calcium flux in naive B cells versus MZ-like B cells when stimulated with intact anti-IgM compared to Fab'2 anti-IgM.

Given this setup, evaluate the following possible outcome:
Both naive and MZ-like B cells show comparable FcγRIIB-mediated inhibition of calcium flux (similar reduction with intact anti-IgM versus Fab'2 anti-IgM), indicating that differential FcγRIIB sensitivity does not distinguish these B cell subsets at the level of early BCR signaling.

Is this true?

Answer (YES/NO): NO